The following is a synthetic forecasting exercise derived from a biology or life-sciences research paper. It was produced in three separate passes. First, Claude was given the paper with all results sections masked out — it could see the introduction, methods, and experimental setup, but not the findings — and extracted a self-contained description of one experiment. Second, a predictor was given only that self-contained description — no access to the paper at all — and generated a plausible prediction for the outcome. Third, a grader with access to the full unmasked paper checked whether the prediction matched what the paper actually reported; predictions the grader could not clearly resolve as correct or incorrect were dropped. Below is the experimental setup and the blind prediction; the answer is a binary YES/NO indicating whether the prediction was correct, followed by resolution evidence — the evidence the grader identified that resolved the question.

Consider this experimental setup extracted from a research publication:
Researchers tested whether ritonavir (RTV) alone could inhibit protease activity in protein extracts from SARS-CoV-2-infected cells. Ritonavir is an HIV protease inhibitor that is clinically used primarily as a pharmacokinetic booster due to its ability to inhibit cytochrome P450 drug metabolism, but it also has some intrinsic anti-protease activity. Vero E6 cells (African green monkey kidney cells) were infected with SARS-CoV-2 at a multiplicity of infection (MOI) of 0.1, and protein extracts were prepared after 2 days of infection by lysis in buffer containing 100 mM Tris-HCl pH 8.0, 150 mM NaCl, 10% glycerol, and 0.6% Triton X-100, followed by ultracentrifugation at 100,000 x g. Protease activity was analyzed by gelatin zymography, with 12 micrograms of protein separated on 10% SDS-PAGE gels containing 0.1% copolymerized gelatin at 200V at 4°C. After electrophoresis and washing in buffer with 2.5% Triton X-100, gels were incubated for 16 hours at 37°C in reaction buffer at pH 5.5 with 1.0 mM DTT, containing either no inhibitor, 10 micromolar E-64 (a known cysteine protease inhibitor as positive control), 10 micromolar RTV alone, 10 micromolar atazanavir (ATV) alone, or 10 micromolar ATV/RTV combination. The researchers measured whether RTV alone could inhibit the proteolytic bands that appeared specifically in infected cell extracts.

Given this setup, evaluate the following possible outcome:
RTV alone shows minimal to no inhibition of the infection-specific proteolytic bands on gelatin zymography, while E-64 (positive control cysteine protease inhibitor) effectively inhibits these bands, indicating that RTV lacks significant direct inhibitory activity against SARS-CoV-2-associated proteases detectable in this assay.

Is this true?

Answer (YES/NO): NO